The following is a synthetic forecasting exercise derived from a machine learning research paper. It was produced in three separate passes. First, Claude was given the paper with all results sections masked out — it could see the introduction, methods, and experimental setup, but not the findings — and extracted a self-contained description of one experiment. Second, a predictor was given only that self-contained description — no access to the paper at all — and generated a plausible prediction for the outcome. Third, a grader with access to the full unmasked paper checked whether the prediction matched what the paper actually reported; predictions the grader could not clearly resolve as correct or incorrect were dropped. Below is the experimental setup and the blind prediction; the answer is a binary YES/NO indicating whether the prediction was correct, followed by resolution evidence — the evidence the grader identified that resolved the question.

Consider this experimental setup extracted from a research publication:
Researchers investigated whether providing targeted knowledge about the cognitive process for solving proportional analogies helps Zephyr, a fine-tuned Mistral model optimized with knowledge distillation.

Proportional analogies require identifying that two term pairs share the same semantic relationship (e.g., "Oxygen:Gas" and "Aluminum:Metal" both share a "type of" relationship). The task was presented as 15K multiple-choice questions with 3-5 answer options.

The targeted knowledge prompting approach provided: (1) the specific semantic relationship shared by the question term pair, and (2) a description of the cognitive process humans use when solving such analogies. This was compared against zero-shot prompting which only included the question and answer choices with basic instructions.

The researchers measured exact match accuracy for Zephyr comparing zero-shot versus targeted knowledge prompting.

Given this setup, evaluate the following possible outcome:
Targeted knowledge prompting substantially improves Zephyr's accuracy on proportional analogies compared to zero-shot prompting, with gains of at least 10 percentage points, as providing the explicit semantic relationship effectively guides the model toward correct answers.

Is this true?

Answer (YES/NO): NO